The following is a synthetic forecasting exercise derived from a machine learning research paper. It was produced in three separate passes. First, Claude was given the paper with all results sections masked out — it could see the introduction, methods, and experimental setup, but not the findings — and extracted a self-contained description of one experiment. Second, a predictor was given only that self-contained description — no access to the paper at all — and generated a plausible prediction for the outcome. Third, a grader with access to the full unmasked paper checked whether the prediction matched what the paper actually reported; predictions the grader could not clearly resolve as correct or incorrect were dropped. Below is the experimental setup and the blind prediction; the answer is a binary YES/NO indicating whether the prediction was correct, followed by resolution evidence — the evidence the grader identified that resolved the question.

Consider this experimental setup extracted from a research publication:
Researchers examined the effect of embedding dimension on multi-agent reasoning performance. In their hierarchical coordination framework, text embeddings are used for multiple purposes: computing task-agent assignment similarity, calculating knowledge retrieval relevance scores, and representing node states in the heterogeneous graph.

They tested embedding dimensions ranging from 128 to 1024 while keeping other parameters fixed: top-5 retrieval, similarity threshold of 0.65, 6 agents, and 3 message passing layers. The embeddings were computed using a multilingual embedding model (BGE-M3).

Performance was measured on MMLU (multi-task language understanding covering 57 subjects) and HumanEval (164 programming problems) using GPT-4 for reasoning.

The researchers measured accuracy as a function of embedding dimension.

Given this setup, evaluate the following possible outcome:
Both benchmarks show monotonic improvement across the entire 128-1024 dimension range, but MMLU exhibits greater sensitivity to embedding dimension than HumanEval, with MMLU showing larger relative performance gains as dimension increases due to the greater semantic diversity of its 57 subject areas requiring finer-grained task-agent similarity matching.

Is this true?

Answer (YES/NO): NO